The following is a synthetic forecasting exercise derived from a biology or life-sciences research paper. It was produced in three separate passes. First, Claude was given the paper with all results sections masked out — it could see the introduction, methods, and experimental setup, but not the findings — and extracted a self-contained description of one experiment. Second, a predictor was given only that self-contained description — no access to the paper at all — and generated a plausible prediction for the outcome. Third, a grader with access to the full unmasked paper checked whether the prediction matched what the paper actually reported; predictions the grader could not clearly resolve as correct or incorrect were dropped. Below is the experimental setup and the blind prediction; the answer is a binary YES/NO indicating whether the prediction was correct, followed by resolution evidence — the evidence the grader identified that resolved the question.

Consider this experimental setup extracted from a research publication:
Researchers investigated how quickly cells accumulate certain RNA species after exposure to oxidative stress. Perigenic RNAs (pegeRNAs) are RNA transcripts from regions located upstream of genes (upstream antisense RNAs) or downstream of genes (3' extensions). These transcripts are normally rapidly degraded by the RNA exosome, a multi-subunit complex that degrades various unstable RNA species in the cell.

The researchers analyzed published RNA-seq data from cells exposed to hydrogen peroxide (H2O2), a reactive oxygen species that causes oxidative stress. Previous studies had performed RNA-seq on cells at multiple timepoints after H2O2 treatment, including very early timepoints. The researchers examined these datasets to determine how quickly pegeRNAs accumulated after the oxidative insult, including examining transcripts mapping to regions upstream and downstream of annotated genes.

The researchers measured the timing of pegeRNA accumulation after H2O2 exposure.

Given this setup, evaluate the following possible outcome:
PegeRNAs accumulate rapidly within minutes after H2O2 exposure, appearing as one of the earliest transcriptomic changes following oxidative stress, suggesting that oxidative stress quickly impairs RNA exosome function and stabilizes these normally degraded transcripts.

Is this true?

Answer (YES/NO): YES